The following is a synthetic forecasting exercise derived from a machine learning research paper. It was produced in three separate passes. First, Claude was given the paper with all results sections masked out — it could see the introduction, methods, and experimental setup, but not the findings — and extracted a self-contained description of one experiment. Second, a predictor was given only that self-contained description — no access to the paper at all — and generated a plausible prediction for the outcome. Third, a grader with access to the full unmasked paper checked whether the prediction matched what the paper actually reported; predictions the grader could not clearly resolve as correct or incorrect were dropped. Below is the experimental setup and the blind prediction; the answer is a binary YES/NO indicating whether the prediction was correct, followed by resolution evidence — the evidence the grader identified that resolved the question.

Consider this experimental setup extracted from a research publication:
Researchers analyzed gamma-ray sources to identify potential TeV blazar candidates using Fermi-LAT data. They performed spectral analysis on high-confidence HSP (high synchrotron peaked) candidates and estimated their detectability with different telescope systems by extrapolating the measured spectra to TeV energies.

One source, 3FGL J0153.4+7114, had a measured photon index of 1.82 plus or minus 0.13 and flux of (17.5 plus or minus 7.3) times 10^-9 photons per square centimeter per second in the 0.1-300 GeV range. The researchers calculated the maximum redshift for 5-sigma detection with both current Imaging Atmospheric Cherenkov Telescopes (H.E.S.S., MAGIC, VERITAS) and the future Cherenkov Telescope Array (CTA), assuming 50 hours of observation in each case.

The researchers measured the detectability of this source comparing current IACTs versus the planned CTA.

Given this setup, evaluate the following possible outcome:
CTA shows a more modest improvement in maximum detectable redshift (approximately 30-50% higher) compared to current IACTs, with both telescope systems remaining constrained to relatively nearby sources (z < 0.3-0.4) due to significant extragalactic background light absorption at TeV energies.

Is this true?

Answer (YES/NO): NO